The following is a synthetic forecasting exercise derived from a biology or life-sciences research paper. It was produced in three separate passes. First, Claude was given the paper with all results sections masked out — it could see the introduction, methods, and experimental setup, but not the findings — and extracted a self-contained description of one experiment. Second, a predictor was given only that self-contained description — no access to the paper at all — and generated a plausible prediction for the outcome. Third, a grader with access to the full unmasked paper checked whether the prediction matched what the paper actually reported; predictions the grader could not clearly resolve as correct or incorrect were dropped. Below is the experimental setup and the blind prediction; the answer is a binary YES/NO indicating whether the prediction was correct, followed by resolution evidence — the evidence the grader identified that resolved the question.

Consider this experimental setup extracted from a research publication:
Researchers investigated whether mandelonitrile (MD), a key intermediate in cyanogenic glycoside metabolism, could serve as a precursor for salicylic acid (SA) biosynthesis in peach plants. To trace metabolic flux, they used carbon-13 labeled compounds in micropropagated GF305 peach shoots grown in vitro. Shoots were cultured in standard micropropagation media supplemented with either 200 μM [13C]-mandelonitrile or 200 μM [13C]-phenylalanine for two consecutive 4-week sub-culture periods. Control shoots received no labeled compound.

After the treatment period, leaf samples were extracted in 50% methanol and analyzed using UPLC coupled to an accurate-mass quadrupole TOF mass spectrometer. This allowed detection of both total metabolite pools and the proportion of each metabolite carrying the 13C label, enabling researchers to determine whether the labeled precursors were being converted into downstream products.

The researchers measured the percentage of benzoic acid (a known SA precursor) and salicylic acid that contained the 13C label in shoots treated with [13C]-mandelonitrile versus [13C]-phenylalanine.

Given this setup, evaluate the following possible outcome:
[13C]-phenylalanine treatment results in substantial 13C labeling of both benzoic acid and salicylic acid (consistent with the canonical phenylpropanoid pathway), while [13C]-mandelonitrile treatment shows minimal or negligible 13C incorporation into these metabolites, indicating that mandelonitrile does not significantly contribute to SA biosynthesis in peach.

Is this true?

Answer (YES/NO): NO